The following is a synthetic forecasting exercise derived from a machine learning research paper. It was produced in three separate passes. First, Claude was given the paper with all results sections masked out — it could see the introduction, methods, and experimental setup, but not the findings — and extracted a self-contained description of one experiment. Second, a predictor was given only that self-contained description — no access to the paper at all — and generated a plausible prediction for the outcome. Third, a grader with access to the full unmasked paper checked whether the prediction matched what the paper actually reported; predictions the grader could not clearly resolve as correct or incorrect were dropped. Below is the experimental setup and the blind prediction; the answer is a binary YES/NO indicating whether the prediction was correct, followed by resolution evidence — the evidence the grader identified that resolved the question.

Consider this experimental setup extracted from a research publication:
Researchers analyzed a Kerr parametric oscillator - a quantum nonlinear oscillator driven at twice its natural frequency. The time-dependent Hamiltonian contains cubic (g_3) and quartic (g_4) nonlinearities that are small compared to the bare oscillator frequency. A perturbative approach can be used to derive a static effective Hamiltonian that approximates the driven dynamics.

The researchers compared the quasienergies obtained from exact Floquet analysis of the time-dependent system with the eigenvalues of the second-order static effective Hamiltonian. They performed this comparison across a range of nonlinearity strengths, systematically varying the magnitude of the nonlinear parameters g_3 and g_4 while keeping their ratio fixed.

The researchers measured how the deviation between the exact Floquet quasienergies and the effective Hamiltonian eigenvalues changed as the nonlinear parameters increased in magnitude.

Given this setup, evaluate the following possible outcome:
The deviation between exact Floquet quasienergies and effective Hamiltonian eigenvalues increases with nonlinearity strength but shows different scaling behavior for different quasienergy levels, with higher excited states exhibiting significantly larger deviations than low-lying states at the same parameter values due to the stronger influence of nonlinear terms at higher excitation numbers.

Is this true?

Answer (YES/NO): YES